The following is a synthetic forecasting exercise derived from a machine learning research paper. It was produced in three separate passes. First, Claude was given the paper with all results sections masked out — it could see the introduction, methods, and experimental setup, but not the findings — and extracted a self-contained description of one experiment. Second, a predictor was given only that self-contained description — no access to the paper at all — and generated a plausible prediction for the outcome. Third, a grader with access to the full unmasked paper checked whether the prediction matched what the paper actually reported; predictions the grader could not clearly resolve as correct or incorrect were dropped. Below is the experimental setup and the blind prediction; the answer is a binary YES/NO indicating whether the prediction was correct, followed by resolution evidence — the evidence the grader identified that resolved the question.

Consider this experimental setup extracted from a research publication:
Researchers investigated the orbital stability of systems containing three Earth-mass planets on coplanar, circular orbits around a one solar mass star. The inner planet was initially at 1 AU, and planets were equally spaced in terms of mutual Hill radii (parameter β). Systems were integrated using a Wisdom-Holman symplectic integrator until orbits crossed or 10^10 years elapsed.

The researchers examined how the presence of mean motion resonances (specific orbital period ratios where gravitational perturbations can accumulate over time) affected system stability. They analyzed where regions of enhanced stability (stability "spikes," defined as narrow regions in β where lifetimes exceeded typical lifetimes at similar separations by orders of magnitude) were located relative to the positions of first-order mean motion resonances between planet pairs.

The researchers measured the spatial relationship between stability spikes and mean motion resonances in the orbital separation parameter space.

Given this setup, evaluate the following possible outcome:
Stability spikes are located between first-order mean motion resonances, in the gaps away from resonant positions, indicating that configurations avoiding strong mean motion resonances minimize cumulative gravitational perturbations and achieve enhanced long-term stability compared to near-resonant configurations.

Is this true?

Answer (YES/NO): YES